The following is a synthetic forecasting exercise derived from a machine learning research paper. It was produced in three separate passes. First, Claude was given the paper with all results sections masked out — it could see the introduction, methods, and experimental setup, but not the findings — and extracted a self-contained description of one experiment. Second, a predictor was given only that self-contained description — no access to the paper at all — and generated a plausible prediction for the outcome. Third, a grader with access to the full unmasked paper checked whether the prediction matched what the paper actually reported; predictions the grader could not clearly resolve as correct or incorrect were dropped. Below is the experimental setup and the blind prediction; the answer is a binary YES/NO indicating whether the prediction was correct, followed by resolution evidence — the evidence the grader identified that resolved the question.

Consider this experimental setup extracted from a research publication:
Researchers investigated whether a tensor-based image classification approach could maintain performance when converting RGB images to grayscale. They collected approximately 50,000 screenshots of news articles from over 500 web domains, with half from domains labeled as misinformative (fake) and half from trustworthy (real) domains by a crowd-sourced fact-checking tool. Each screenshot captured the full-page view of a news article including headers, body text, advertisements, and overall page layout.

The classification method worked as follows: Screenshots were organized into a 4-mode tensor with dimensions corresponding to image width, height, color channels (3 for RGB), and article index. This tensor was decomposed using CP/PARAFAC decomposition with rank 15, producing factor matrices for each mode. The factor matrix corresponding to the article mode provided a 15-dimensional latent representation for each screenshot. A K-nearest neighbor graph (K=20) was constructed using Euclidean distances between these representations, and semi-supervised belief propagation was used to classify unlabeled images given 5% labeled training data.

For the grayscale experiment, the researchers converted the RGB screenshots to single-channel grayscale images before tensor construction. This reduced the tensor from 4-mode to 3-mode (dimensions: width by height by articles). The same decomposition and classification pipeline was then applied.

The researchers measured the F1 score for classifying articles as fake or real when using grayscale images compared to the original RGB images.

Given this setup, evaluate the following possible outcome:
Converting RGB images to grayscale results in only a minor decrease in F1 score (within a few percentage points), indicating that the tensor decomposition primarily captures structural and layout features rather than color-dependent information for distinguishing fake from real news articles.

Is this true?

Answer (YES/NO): YES